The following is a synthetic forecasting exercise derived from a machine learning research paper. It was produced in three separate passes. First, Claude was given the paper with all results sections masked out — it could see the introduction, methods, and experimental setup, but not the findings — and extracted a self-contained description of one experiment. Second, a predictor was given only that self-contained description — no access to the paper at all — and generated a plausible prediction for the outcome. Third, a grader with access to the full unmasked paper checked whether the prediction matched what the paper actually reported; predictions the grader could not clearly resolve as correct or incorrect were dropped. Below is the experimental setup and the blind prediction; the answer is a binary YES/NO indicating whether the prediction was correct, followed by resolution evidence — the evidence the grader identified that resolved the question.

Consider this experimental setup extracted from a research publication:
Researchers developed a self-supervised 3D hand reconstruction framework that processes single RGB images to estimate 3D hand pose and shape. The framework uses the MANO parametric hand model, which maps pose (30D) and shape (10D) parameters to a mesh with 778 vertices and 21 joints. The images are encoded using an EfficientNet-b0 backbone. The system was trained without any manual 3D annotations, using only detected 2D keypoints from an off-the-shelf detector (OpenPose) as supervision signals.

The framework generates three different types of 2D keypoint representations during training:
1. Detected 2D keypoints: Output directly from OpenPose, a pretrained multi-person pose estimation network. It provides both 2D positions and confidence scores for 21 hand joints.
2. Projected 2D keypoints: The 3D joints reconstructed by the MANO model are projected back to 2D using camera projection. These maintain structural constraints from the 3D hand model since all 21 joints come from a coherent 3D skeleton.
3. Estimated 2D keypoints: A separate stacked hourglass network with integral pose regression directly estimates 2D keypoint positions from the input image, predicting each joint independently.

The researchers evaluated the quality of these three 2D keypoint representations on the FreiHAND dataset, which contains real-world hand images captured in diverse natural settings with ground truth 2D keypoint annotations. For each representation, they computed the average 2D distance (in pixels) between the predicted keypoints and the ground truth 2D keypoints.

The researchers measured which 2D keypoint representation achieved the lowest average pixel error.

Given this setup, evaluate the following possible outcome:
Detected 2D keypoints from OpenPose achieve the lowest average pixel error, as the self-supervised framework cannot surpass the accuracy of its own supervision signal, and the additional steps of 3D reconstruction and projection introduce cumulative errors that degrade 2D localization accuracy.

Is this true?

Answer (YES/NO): NO